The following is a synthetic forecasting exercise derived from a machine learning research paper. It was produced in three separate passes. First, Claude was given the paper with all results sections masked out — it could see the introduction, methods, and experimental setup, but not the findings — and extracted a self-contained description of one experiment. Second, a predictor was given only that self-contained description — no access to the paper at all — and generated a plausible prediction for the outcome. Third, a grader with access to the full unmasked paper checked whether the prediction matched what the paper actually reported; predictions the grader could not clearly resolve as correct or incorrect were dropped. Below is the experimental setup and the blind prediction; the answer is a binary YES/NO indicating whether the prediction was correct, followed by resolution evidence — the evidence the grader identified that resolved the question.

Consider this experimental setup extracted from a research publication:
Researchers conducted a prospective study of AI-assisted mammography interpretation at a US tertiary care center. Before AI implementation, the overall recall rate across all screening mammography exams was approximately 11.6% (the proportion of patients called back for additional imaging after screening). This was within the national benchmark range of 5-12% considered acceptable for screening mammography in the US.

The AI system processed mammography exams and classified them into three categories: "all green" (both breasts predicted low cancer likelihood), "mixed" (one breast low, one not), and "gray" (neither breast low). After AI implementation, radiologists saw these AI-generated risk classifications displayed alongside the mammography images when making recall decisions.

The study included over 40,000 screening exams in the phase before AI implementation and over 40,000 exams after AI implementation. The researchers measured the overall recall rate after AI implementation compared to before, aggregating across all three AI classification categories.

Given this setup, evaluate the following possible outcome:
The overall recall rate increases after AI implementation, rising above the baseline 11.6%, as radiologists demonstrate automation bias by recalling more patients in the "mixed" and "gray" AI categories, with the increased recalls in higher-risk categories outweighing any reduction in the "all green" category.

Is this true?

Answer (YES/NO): YES